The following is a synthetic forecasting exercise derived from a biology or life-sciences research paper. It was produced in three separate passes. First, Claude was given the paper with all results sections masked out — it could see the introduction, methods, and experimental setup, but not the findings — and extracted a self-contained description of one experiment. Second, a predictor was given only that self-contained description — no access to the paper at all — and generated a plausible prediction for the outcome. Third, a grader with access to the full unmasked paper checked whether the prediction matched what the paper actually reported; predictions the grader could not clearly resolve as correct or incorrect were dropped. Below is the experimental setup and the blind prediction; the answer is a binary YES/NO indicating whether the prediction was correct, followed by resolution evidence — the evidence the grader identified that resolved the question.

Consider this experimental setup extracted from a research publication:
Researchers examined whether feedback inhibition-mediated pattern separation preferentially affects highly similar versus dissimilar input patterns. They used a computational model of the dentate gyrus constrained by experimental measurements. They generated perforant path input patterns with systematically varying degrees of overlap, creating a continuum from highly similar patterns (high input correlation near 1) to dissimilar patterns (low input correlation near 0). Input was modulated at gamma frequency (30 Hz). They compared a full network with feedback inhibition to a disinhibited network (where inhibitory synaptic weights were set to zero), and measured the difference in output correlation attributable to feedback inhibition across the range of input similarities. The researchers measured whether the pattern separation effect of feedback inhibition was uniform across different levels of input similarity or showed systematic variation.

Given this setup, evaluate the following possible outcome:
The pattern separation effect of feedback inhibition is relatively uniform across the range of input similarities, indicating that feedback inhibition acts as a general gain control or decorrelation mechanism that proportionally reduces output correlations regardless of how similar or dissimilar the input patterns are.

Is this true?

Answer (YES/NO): NO